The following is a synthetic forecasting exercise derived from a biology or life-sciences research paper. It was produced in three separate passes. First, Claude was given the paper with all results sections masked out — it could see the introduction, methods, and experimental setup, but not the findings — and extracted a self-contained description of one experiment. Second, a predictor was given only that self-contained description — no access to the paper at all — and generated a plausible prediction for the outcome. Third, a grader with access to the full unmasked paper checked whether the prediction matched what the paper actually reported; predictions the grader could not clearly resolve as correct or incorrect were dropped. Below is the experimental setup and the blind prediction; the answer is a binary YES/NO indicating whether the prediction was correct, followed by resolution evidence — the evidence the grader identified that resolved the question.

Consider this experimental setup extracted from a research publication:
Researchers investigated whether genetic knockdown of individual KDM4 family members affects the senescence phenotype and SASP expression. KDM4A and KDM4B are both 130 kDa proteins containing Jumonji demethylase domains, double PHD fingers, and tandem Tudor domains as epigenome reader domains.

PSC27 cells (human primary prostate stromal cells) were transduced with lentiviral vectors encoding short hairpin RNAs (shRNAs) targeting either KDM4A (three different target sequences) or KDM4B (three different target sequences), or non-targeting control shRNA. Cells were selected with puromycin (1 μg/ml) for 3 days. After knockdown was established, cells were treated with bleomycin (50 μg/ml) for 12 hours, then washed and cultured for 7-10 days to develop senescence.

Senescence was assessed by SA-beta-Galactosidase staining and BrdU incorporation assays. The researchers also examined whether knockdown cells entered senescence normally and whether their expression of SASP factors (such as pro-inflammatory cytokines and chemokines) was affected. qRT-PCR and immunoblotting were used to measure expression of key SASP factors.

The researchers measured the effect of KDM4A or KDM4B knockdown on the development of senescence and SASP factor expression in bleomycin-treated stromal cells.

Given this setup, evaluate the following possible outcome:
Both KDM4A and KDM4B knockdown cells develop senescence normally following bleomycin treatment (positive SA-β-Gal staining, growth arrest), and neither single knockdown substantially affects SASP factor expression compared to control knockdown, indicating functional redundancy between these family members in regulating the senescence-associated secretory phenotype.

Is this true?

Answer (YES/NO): NO